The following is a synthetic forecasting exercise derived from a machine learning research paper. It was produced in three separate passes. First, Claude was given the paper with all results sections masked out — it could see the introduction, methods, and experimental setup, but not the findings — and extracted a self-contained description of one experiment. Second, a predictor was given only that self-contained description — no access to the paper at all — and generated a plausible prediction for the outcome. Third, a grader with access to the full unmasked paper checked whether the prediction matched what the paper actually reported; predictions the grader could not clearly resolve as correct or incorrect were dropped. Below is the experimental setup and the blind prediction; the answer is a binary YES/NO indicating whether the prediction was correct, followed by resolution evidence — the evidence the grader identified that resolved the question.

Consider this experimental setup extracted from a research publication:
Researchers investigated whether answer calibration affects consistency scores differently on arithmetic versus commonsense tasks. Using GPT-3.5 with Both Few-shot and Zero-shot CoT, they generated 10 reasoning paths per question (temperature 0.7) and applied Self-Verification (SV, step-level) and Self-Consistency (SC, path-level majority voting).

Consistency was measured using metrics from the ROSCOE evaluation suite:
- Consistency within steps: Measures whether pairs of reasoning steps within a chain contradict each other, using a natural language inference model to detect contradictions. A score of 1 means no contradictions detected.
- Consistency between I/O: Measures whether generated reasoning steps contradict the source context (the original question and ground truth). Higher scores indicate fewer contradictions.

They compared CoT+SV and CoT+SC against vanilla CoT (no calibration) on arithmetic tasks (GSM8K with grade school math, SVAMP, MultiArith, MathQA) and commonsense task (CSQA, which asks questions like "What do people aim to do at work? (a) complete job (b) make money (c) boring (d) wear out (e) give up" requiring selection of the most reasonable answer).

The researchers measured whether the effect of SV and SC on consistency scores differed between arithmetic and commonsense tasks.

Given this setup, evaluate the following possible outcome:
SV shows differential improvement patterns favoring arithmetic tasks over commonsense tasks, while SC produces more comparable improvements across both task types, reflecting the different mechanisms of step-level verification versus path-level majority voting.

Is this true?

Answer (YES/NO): NO